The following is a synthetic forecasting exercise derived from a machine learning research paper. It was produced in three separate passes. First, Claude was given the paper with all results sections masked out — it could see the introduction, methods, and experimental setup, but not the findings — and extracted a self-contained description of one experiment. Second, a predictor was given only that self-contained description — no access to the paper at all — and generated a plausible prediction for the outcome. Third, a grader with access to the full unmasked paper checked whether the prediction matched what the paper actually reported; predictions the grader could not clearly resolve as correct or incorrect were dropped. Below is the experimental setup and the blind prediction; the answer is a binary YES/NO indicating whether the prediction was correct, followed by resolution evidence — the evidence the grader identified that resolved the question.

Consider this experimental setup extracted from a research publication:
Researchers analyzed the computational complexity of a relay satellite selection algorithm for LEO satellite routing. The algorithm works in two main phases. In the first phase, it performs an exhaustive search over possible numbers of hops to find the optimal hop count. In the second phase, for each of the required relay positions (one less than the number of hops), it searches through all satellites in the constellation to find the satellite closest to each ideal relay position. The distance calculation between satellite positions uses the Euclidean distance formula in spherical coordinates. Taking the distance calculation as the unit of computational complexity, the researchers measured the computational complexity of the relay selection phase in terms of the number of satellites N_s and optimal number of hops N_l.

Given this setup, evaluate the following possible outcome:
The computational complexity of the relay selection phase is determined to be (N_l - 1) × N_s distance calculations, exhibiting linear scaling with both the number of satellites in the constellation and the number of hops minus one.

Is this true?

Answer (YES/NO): NO